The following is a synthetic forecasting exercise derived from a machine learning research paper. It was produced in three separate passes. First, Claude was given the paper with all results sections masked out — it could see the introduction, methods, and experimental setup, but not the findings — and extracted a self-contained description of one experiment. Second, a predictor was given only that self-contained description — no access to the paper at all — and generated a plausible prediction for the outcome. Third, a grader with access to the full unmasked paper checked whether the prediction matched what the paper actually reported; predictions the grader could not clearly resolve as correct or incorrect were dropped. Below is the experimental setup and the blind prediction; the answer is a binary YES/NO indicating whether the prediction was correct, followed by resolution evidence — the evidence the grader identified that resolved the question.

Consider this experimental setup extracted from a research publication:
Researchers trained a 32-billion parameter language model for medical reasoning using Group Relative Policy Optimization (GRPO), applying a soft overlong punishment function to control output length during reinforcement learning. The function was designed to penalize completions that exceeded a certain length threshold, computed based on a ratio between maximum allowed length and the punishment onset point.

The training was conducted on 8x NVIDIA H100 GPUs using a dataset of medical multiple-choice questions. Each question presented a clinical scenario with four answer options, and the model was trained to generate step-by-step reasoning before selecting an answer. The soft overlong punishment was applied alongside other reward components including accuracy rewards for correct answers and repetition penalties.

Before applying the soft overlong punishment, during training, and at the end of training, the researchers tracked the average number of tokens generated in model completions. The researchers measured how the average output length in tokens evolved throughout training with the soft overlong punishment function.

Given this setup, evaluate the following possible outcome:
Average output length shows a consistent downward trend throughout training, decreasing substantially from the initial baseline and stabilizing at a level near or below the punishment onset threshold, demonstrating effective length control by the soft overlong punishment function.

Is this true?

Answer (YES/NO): NO